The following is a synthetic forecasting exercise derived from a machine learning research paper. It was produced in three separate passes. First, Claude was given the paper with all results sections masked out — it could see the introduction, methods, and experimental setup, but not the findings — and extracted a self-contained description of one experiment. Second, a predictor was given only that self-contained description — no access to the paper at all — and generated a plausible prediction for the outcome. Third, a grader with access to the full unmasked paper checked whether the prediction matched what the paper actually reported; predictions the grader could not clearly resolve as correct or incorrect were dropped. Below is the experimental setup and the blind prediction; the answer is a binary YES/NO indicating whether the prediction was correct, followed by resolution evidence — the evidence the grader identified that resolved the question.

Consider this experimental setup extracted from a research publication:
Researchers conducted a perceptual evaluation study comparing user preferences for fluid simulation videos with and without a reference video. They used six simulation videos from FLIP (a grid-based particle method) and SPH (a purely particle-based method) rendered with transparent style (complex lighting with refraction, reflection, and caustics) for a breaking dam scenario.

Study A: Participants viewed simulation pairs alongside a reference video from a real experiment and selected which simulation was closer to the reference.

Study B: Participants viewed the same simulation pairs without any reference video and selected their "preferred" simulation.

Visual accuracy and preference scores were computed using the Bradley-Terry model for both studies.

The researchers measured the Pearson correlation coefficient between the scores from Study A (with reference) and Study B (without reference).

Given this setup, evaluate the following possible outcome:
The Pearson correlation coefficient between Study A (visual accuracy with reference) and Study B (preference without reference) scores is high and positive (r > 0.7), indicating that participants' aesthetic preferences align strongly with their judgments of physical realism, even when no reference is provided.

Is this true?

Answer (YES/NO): NO